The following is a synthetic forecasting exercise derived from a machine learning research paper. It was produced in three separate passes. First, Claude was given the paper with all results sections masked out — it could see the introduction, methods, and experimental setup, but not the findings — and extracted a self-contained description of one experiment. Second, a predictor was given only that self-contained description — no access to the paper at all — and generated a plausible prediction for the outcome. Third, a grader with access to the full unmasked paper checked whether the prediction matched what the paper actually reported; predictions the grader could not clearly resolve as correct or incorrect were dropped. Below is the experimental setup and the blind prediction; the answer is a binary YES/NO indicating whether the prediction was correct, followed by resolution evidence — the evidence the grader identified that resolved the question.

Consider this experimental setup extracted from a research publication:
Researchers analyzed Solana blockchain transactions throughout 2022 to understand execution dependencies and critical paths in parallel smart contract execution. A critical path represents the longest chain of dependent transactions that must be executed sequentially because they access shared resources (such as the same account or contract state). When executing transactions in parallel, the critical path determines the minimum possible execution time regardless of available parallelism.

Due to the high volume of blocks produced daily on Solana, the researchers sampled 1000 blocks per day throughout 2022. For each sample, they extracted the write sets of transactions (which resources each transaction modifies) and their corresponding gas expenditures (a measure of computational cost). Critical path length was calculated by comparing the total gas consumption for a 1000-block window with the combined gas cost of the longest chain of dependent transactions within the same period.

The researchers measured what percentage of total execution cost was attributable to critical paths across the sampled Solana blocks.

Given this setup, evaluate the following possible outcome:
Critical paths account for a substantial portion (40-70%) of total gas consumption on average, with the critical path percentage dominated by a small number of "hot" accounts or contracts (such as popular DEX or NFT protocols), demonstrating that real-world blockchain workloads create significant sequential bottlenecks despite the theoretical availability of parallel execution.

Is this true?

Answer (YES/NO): NO